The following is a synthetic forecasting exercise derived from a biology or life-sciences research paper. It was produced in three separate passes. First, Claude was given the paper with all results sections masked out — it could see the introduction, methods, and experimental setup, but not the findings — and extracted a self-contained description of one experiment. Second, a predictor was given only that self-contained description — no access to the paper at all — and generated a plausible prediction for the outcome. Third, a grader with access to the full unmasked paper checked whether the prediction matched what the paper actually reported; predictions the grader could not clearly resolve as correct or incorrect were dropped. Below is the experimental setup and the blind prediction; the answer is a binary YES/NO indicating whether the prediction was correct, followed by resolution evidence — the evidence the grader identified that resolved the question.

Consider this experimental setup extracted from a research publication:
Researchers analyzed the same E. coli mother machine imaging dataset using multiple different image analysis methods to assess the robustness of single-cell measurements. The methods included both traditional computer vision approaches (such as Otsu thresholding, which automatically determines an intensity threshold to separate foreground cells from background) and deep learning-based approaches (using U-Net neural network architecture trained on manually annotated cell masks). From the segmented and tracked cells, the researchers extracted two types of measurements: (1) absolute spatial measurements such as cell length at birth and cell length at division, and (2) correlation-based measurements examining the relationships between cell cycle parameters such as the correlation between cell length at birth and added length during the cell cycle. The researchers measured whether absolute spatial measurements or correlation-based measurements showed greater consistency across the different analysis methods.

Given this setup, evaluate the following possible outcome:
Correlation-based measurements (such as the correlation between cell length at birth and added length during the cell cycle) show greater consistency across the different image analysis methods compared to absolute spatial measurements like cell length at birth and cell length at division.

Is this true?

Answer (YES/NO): YES